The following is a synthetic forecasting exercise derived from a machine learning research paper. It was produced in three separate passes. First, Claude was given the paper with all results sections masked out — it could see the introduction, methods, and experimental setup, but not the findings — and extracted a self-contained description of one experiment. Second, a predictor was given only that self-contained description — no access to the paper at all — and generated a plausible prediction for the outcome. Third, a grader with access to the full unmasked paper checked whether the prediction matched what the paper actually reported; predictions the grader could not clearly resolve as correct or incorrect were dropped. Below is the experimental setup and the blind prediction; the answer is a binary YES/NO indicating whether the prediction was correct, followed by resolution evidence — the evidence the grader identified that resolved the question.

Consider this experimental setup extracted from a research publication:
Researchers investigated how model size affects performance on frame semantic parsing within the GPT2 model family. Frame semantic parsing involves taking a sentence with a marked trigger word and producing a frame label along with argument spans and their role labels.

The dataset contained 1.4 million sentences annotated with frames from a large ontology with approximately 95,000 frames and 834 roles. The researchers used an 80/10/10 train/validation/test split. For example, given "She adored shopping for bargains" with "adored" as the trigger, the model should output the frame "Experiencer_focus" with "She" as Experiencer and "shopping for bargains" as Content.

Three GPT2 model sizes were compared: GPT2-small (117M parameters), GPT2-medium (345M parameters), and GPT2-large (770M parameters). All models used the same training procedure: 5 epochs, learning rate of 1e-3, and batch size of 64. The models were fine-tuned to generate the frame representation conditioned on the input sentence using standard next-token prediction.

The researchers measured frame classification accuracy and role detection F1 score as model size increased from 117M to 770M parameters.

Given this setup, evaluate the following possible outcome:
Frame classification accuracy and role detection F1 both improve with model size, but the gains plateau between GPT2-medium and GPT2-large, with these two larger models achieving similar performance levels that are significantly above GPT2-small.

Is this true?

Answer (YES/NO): NO